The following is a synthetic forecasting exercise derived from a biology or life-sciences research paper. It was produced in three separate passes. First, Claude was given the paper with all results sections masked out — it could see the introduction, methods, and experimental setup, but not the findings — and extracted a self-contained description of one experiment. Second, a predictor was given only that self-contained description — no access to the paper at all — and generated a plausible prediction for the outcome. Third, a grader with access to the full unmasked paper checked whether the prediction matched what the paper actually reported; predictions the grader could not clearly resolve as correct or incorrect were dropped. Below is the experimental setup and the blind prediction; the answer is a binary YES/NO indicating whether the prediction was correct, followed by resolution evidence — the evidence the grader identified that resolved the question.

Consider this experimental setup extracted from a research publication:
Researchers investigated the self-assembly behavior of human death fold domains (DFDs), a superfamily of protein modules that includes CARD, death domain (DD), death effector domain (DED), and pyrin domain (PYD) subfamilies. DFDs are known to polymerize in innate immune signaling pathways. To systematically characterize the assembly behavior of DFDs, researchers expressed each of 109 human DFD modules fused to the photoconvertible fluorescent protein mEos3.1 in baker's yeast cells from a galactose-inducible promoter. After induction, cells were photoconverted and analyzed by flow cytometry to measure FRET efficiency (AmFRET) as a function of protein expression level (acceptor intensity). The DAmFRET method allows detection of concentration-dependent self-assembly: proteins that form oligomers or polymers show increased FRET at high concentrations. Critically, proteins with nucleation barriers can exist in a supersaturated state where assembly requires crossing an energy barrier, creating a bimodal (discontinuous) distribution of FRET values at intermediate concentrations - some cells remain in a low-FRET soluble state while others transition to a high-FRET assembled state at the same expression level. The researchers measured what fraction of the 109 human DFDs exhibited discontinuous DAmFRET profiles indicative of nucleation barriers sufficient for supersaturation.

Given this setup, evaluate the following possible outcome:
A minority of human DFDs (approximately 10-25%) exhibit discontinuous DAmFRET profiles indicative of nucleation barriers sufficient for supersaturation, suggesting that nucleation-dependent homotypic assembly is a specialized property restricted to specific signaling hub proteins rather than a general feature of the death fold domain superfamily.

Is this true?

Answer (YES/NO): YES